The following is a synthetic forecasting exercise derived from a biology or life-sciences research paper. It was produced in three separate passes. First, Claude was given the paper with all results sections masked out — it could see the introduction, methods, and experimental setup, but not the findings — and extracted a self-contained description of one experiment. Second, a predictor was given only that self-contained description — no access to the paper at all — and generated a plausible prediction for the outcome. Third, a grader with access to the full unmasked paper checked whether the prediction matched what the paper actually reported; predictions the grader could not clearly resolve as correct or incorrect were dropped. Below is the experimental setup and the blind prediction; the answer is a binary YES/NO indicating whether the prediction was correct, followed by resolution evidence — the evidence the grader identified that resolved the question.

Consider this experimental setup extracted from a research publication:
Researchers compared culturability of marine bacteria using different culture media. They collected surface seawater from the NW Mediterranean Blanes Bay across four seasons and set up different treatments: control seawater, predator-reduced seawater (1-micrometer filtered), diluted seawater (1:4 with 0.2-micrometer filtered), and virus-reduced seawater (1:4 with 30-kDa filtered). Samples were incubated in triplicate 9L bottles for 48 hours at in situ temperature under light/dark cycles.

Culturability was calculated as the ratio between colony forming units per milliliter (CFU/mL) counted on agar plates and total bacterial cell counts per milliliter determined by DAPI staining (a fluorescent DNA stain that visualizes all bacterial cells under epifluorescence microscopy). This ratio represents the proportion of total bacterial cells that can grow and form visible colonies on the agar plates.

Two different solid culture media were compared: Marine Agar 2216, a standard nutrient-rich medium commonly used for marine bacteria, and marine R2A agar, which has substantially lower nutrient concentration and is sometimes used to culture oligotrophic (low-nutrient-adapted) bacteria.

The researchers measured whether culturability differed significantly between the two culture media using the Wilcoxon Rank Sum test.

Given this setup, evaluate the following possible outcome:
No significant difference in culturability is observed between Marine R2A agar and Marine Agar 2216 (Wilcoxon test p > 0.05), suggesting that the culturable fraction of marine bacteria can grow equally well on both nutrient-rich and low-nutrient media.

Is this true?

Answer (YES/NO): YES